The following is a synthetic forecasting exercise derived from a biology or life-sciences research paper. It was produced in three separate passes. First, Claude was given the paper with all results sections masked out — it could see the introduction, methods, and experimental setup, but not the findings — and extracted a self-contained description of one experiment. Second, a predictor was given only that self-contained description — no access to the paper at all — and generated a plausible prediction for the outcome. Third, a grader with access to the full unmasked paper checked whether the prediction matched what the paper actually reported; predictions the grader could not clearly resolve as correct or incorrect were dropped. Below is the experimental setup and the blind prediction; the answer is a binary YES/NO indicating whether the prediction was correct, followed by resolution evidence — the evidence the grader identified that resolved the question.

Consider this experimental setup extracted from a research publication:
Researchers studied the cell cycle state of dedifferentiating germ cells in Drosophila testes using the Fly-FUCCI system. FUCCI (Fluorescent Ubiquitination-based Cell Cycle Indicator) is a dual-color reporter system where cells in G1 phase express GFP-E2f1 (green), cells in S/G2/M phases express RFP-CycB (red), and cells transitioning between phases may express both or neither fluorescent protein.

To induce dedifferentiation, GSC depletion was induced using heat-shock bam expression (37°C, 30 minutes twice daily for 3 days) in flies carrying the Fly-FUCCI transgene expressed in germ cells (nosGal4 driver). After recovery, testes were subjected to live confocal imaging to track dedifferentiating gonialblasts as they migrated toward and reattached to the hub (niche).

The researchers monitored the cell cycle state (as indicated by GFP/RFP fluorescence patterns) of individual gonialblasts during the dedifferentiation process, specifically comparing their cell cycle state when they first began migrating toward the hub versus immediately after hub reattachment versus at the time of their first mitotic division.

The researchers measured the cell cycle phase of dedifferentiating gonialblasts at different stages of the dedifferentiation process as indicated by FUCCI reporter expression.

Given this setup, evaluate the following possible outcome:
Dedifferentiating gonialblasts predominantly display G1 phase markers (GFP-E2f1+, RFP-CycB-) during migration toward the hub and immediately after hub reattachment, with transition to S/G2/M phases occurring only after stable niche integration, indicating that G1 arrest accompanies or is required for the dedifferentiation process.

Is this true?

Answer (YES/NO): NO